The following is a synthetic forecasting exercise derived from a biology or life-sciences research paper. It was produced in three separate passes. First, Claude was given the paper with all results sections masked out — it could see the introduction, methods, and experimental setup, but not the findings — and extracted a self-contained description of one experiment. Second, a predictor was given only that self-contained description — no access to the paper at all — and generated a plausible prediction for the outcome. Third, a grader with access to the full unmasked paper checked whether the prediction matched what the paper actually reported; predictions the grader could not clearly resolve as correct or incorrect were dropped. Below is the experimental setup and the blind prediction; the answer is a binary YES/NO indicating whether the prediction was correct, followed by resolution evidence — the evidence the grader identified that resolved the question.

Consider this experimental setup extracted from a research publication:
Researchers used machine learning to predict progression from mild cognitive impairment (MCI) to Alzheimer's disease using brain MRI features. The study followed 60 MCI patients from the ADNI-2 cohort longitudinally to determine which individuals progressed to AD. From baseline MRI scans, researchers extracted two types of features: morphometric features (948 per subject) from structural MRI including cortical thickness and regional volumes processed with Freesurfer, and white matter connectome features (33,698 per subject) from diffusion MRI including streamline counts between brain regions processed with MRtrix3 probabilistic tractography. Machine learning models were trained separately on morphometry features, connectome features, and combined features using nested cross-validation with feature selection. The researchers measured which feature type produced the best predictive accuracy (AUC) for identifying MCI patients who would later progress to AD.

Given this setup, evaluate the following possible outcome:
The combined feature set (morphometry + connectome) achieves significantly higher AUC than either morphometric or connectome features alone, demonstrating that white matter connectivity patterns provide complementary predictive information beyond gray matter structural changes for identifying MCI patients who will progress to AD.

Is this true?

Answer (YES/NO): NO